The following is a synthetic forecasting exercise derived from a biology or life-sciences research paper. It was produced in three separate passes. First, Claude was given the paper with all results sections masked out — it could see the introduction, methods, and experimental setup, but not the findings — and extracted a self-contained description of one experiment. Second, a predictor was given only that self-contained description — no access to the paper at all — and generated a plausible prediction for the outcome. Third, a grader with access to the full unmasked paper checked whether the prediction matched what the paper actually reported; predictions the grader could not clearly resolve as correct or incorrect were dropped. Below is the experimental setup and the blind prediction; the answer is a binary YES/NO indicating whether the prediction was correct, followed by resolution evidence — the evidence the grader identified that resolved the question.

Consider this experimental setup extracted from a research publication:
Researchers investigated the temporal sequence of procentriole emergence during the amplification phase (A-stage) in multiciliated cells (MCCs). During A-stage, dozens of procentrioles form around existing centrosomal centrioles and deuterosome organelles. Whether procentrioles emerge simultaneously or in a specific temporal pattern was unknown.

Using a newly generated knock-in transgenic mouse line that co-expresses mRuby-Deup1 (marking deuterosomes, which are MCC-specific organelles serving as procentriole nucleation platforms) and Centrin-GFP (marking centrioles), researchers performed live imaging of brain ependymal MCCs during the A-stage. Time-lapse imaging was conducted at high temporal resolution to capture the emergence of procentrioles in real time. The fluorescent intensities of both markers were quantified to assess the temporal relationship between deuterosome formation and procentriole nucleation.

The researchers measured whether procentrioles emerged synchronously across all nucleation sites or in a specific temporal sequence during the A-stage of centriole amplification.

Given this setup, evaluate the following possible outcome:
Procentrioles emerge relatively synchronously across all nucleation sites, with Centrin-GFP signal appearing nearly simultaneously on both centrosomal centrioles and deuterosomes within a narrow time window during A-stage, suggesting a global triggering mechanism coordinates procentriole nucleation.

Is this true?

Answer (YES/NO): NO